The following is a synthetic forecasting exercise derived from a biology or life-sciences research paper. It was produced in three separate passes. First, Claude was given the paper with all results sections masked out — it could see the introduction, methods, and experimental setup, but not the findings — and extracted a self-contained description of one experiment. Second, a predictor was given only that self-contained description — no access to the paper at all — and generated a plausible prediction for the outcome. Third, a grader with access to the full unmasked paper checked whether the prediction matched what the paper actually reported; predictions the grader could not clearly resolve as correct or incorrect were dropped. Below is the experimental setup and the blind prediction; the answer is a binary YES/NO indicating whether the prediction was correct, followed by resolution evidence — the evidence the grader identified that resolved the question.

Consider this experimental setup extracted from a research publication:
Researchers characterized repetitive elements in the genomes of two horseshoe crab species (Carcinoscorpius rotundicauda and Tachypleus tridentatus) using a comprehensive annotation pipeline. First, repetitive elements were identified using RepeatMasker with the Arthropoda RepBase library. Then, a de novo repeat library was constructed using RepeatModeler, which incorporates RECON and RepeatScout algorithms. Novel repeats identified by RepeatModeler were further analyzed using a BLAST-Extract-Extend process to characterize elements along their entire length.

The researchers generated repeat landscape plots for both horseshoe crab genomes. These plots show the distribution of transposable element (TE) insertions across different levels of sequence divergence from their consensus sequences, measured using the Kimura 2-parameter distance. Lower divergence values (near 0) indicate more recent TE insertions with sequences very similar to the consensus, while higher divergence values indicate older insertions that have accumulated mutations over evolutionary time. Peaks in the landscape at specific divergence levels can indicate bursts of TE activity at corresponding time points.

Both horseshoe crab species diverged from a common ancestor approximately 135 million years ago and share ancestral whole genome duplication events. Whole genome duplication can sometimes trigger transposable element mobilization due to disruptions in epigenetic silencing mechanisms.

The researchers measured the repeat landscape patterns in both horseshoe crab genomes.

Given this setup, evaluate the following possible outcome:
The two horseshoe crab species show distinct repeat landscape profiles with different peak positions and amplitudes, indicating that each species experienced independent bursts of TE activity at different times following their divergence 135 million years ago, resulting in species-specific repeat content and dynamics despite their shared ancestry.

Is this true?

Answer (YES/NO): NO